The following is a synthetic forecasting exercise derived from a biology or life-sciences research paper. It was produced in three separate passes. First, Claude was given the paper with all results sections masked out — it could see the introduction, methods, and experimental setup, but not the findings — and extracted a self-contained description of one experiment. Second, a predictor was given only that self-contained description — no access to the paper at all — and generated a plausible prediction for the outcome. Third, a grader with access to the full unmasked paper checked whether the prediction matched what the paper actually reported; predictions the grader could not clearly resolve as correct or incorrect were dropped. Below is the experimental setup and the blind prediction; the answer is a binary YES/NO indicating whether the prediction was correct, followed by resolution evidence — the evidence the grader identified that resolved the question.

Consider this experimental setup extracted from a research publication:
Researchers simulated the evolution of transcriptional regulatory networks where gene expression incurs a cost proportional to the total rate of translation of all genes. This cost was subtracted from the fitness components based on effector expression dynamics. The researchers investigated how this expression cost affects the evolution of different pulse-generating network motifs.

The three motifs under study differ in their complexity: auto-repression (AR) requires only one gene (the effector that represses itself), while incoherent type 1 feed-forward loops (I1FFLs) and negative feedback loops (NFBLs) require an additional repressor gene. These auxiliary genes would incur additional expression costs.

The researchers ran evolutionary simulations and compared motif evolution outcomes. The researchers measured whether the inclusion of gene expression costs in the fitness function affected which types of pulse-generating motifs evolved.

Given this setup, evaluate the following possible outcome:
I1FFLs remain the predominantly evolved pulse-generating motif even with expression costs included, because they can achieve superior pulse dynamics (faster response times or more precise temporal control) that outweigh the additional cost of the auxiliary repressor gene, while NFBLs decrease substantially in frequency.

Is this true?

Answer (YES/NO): NO